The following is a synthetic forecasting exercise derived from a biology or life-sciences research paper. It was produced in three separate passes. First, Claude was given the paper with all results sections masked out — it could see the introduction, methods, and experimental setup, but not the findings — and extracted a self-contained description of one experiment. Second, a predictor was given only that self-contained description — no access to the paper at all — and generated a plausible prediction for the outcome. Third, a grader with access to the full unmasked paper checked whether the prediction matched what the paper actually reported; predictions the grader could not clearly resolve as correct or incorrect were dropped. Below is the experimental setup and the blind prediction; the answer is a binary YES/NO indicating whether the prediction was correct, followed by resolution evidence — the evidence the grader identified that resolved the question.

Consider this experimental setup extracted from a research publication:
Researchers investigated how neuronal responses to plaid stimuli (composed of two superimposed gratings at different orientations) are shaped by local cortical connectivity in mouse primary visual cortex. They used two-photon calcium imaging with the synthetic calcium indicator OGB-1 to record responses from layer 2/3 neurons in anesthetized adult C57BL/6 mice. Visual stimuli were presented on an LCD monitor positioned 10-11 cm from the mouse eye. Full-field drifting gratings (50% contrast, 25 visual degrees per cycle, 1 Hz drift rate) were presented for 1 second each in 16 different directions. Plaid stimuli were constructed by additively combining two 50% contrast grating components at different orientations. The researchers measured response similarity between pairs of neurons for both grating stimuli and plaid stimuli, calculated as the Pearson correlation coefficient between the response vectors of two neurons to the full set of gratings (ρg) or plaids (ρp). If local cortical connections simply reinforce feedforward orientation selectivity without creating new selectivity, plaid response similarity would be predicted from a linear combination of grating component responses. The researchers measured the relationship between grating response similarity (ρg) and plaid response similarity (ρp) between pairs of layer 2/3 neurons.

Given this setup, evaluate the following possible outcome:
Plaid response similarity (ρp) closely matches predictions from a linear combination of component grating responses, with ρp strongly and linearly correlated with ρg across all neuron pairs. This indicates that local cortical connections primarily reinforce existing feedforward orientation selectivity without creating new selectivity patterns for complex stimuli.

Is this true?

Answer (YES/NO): NO